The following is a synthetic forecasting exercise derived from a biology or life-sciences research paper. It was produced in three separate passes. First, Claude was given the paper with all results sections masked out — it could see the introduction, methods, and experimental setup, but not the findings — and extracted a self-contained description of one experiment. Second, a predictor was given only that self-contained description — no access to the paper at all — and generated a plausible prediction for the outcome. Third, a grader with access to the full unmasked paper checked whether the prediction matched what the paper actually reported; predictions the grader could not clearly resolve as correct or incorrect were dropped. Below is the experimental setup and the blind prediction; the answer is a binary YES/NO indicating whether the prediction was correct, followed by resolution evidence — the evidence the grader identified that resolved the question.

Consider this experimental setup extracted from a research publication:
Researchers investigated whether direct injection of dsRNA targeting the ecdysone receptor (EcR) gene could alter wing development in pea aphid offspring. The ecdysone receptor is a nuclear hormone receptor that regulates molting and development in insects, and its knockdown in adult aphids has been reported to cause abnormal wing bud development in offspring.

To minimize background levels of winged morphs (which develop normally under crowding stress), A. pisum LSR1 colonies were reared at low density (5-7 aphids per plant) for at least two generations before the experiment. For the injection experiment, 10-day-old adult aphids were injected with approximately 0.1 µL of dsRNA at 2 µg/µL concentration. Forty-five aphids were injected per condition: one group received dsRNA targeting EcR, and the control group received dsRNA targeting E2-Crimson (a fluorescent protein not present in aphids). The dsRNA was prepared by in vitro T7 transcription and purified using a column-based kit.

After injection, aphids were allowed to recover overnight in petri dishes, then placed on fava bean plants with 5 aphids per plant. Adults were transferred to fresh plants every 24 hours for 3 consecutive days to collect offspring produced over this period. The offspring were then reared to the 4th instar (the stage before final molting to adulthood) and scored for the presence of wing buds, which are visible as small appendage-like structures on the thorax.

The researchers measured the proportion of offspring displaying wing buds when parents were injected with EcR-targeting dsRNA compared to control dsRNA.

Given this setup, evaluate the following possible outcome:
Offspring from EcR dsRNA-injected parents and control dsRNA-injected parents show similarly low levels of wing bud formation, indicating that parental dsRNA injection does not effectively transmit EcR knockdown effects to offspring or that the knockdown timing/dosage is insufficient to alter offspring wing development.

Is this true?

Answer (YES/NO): NO